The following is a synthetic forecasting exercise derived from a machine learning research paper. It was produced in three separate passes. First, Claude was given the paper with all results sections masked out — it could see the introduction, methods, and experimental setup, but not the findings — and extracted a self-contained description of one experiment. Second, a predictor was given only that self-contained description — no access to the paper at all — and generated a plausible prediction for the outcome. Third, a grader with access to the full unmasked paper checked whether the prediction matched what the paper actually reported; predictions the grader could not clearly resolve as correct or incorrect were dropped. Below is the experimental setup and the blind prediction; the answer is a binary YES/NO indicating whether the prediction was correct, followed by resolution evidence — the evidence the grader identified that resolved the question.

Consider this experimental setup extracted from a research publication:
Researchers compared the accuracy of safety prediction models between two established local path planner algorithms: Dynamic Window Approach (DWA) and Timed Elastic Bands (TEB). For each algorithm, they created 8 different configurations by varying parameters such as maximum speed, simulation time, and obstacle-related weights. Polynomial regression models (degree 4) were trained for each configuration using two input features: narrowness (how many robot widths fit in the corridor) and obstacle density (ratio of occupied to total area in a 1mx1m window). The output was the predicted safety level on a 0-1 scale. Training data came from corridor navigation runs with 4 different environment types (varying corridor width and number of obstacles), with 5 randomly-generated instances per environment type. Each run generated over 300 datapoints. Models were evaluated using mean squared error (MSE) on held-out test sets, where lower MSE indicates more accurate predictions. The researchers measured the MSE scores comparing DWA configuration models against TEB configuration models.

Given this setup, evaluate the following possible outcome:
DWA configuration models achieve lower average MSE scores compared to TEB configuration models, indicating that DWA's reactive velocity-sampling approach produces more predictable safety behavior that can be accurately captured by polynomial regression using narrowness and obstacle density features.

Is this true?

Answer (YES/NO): NO